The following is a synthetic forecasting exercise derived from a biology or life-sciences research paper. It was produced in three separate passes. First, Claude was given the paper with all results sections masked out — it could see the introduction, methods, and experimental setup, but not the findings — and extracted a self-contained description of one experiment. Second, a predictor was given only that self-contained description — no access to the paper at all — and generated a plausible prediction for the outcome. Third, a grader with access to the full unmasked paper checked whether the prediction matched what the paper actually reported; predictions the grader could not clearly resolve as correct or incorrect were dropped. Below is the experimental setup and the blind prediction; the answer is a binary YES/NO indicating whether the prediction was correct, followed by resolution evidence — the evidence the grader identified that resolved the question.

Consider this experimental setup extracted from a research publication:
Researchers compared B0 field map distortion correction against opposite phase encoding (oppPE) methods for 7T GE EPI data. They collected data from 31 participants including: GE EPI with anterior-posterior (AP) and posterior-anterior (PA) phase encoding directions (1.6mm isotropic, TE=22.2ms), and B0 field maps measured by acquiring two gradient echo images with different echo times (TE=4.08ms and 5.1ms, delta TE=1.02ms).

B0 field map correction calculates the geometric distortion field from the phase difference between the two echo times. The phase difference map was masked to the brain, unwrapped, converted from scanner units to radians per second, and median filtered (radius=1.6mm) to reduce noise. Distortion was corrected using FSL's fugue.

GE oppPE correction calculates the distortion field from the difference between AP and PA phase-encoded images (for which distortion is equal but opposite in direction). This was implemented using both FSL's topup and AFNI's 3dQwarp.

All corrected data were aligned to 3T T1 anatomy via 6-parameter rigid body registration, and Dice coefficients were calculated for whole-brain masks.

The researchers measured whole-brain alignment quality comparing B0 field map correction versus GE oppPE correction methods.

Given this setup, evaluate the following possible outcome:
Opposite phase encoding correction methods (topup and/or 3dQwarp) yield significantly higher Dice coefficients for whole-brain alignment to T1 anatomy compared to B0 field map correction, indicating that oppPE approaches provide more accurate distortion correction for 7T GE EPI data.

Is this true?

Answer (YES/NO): YES